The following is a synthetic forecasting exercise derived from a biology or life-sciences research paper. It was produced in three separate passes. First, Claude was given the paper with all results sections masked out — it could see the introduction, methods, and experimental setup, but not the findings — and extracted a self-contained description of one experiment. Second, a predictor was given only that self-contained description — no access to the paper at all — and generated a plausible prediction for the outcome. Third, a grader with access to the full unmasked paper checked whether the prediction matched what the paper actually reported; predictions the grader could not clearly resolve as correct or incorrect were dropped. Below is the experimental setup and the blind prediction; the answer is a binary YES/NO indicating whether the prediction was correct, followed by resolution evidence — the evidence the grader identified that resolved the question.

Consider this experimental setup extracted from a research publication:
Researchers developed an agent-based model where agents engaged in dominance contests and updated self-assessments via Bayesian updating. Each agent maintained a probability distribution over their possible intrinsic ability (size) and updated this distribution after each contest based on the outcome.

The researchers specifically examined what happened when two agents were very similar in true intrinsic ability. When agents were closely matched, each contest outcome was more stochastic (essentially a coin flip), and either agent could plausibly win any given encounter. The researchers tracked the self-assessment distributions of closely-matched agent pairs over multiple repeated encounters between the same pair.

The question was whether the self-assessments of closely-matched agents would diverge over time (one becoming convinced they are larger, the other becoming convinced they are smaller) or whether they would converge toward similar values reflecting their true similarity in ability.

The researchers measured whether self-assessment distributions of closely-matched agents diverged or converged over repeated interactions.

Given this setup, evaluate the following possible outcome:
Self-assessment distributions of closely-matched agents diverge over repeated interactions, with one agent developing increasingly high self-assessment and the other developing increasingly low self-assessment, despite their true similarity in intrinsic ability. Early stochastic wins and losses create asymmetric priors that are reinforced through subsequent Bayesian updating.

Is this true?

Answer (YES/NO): YES